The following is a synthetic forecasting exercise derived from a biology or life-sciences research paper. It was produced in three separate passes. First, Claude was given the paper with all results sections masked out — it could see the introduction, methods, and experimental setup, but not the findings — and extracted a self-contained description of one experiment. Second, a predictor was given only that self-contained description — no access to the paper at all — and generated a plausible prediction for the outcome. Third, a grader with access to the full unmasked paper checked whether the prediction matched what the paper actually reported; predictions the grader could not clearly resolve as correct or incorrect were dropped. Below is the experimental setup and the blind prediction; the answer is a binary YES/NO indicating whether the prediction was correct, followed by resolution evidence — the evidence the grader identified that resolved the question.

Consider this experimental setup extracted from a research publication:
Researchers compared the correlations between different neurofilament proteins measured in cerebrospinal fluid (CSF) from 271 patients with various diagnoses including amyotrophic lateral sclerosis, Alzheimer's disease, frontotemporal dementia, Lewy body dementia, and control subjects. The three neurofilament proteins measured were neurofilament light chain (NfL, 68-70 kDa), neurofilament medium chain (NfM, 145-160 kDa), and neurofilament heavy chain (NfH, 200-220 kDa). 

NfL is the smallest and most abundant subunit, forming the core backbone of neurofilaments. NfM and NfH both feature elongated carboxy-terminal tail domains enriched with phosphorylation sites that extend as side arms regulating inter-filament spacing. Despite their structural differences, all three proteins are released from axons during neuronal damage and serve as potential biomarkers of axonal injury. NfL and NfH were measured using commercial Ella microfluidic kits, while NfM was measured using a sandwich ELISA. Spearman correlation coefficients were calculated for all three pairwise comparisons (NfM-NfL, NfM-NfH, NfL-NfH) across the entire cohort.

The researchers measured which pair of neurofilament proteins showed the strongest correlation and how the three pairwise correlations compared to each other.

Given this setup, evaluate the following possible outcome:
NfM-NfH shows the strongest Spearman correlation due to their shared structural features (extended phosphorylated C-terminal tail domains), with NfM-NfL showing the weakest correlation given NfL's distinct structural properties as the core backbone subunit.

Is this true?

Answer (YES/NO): NO